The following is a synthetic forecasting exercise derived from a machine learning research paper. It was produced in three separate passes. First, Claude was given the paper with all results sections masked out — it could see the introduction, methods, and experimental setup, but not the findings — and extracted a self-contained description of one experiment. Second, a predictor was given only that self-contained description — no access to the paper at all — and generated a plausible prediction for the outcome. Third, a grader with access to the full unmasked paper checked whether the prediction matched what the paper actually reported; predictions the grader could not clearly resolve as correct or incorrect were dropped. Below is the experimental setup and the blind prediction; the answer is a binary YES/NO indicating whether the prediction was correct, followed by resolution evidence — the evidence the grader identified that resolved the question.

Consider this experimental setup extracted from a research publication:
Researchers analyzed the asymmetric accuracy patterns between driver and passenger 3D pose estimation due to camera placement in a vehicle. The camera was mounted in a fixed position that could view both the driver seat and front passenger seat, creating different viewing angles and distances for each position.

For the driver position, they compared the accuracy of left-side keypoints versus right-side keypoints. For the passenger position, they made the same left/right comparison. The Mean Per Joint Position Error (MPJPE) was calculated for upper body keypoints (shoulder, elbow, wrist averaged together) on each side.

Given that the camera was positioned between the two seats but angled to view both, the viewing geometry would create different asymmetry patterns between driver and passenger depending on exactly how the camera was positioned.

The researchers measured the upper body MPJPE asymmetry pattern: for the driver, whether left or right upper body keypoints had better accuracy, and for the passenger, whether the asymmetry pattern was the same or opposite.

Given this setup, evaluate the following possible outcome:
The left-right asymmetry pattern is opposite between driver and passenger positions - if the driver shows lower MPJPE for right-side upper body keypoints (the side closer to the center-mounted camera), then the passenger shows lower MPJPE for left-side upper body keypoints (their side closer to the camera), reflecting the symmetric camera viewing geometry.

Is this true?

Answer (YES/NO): YES